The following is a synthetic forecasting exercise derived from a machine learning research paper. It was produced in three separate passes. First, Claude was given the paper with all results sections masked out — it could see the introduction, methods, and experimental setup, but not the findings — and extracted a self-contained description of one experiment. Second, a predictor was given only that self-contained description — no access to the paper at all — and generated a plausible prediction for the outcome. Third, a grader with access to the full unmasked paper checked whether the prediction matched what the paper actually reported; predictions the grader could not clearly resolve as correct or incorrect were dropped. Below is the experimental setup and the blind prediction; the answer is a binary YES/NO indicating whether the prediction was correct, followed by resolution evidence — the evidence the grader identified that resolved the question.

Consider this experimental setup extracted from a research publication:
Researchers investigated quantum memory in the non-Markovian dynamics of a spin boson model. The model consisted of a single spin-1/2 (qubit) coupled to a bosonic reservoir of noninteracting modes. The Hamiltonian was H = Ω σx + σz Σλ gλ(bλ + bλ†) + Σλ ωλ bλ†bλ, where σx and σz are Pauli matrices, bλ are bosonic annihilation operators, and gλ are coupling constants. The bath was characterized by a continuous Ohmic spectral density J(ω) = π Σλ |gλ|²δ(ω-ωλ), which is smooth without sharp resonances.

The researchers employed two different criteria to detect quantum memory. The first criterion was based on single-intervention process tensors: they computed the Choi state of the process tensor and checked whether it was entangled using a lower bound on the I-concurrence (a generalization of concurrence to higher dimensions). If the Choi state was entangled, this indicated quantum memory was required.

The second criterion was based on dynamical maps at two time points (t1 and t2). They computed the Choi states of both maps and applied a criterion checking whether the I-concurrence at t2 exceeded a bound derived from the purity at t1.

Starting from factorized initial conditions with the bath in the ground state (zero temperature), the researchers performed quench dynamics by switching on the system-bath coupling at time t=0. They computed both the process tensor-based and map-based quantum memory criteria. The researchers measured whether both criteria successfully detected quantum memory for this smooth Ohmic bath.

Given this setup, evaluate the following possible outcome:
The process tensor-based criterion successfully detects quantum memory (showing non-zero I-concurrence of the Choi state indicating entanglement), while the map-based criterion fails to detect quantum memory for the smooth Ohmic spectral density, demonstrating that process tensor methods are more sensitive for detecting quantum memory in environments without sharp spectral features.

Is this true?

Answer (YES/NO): YES